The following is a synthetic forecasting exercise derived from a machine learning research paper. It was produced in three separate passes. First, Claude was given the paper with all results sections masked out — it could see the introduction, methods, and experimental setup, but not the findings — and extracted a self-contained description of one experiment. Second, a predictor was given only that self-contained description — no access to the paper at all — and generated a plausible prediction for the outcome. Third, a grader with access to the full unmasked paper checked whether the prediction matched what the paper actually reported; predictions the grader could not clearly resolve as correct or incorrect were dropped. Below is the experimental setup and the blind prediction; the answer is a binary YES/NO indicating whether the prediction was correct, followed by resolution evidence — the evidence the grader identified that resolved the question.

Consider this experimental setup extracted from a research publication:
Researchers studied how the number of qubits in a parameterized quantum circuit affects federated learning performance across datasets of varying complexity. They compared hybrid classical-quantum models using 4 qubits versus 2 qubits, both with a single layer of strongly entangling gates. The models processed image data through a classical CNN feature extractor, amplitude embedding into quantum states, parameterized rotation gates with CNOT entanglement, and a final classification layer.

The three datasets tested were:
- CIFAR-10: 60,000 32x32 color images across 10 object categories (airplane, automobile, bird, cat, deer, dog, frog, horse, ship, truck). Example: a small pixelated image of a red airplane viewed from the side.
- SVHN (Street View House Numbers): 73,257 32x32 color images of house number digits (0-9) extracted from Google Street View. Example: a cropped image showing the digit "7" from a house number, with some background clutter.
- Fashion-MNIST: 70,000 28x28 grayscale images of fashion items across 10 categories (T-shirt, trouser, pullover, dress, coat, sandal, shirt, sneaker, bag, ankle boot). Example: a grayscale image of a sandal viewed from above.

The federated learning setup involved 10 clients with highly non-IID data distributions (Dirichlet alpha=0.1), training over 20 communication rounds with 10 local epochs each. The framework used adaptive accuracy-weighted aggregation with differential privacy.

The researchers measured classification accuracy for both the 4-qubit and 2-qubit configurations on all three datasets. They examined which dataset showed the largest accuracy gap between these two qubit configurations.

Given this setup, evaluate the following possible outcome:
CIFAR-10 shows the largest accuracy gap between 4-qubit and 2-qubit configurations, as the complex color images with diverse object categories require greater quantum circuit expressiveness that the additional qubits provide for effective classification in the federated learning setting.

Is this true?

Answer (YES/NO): YES